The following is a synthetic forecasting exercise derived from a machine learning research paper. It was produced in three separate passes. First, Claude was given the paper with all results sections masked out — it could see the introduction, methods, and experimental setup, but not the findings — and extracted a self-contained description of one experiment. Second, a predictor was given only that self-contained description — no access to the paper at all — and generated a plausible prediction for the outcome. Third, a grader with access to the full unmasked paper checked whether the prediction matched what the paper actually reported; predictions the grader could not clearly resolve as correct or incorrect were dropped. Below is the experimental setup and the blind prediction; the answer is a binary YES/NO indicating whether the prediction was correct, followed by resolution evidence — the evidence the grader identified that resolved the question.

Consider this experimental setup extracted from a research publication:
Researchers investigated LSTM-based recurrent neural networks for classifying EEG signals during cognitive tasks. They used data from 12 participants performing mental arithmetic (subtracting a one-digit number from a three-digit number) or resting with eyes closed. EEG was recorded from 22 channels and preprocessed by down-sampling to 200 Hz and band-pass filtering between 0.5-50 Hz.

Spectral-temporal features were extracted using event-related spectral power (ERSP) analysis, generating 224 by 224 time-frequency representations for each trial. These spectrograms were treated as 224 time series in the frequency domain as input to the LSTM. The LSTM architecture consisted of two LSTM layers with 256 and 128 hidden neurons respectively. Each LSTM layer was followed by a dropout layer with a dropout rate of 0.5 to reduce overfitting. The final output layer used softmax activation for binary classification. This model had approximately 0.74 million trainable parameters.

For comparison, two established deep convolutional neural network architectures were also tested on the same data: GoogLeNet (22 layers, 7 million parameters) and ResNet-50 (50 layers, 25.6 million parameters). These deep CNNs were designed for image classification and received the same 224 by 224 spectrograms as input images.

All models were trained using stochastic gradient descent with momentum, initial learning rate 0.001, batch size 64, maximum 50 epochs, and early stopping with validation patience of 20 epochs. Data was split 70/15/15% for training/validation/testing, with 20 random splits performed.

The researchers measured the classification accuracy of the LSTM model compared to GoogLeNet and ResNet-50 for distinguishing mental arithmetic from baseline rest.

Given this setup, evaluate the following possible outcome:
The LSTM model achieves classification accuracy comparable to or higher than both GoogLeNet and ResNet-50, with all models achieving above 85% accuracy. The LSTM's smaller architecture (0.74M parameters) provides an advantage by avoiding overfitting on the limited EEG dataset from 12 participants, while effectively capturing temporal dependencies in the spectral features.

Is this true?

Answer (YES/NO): NO